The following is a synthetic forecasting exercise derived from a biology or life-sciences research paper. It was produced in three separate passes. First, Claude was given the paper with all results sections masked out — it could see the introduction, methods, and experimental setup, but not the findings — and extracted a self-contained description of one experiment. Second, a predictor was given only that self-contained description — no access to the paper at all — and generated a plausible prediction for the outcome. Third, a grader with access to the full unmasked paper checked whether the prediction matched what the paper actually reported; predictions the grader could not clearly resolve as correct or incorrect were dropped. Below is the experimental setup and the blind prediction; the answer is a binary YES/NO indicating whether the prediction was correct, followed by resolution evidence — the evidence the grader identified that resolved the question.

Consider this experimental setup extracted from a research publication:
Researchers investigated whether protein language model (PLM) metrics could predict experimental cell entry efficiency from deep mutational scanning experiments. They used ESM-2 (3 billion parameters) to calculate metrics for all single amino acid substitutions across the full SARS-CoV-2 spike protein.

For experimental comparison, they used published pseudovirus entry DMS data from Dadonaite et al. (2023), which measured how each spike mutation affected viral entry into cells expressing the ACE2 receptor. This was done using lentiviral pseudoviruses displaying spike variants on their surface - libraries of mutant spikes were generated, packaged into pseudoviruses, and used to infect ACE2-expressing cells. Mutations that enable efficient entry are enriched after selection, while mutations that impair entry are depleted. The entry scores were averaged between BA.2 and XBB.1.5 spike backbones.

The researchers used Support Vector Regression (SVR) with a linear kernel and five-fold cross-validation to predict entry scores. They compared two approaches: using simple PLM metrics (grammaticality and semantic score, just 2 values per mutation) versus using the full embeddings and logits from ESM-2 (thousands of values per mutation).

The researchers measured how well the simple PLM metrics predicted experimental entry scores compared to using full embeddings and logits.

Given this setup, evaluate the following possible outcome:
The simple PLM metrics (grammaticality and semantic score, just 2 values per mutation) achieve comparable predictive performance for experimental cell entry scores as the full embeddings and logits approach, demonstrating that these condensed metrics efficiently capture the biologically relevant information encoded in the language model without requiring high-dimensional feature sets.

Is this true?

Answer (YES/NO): NO